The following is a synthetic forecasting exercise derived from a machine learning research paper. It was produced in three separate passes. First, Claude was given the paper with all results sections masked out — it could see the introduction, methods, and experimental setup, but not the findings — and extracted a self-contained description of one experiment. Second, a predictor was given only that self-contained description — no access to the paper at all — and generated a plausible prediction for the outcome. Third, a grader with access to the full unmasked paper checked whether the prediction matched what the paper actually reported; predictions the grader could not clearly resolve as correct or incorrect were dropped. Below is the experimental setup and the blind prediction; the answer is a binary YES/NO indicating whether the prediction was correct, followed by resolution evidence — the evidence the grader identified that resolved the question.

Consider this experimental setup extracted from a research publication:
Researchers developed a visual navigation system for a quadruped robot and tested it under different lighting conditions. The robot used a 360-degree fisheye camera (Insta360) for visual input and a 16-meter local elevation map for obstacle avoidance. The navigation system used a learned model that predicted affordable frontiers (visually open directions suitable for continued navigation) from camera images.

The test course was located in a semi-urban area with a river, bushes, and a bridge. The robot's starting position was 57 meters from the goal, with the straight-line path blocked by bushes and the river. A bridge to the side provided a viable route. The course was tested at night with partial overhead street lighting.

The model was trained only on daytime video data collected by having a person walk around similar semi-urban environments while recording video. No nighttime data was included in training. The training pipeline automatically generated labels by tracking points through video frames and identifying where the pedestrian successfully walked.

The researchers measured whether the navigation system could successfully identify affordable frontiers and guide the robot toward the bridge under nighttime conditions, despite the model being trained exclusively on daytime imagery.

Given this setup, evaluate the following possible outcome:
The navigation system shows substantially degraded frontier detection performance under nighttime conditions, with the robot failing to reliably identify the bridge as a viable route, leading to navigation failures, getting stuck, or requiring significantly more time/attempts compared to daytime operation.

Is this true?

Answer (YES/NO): NO